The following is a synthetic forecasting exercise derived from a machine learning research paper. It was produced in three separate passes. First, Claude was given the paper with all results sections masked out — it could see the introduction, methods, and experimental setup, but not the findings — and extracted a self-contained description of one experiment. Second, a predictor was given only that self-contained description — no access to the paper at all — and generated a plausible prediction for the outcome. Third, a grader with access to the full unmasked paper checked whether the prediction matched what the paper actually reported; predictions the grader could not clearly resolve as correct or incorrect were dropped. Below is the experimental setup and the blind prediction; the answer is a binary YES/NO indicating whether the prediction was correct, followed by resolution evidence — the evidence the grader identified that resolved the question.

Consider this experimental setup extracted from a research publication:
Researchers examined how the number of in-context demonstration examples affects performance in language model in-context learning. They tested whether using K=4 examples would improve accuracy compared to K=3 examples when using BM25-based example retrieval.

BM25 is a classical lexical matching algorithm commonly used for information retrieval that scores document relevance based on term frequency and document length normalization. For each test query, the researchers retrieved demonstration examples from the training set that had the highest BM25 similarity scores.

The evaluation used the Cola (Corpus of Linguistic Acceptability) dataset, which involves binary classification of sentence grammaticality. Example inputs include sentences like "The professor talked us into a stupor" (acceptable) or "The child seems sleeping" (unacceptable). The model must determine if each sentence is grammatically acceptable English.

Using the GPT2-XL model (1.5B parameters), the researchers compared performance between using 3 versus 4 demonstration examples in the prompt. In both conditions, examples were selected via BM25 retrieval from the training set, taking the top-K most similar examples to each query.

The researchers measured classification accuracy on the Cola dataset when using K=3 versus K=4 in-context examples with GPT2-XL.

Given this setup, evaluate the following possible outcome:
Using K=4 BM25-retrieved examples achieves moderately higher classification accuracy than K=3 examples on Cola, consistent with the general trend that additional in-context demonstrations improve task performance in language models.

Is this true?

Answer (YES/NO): NO